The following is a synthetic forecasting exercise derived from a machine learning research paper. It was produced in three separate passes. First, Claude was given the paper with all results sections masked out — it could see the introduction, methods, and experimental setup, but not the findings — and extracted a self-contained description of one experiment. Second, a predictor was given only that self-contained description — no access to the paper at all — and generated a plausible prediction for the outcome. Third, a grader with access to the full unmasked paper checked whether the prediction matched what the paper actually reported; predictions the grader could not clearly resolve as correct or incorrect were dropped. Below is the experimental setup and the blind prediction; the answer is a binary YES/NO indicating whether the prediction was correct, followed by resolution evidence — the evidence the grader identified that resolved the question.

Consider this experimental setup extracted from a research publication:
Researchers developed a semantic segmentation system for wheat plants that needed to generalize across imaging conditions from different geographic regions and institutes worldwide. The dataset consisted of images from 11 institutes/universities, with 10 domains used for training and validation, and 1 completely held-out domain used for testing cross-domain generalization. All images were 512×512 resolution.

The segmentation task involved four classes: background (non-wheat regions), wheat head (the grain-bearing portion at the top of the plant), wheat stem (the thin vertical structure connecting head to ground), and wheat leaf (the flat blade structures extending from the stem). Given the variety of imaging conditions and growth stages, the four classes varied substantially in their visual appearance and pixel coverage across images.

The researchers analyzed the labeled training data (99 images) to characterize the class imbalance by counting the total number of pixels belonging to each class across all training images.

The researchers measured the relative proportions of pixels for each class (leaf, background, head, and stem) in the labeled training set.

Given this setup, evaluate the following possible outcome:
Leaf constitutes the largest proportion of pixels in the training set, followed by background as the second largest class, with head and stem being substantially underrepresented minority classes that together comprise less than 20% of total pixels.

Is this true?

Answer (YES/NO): YES